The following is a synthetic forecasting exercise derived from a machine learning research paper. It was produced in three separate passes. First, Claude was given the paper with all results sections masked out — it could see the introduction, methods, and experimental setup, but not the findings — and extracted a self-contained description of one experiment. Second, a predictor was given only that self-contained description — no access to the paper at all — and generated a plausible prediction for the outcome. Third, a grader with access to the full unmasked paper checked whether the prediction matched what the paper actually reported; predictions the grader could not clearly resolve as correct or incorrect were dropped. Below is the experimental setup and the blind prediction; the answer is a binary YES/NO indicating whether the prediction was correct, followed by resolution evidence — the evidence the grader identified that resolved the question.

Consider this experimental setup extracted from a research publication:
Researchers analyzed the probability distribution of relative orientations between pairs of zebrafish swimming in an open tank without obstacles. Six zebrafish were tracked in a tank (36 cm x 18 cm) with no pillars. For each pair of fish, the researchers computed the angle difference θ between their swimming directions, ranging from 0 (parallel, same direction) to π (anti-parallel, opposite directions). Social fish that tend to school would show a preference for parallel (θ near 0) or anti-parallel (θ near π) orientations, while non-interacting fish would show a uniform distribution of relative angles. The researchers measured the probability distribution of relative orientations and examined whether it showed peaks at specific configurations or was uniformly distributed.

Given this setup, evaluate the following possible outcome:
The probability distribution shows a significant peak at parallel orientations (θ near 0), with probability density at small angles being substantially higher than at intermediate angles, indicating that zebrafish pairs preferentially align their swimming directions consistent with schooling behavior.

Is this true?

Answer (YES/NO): YES